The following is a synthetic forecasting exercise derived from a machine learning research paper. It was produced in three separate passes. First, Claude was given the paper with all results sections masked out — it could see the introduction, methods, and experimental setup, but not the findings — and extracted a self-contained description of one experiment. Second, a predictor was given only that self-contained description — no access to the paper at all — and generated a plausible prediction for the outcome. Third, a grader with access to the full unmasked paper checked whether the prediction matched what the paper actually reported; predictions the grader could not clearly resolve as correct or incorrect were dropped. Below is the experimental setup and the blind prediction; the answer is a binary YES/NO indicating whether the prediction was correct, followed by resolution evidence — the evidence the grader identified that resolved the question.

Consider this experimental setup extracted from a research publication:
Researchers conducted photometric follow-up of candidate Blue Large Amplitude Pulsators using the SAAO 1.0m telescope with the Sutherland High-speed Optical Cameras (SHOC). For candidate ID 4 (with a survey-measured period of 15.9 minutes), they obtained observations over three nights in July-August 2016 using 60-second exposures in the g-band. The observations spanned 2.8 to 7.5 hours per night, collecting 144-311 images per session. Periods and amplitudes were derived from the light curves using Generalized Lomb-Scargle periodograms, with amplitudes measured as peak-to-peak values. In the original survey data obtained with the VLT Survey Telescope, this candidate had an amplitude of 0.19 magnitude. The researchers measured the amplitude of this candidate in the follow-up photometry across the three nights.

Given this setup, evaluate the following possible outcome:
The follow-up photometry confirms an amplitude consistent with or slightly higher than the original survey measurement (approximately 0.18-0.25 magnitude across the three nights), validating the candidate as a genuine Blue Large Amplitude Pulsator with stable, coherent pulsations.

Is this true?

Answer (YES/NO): NO